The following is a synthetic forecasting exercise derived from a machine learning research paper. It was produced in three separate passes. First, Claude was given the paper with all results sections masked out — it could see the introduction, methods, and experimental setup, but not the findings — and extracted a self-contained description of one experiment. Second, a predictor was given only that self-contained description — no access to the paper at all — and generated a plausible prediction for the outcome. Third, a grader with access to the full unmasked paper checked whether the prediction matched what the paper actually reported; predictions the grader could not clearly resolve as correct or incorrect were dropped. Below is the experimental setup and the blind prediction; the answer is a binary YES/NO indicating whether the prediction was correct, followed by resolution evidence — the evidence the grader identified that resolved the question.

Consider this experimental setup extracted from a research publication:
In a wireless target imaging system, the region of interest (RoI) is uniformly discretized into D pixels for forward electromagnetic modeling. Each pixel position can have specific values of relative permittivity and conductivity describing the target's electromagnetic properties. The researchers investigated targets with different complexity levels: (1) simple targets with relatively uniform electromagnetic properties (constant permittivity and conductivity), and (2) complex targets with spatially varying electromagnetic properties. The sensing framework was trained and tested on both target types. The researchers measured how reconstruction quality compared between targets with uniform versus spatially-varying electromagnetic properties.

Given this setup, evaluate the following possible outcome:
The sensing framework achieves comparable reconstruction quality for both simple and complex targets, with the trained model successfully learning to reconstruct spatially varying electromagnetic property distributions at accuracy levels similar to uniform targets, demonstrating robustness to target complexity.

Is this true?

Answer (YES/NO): NO